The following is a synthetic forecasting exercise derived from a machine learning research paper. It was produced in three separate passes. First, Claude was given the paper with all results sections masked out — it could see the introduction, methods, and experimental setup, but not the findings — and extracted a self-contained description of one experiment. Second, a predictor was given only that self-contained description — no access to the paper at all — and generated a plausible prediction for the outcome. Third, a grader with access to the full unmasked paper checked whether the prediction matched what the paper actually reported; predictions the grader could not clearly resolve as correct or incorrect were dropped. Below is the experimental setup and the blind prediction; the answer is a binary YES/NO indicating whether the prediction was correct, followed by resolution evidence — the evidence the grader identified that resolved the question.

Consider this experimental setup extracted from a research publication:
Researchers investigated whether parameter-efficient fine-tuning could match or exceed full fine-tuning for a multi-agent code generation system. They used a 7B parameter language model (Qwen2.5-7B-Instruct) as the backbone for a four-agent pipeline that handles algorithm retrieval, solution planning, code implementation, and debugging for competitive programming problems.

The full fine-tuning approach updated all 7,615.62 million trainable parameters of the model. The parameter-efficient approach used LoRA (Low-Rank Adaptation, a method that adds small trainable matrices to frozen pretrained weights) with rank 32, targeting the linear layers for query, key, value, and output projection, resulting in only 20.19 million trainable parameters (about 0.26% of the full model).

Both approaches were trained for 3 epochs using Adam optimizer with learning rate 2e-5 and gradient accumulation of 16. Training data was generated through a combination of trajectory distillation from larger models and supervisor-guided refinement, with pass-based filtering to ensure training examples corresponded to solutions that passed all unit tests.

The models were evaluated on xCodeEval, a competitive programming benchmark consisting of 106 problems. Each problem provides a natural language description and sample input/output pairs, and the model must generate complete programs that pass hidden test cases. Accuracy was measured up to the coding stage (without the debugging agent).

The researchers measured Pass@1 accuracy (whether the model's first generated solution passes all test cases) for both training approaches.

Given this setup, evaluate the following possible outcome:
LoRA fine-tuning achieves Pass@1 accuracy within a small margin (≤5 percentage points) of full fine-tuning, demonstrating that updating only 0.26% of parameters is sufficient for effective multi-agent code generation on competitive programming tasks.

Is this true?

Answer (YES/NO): YES